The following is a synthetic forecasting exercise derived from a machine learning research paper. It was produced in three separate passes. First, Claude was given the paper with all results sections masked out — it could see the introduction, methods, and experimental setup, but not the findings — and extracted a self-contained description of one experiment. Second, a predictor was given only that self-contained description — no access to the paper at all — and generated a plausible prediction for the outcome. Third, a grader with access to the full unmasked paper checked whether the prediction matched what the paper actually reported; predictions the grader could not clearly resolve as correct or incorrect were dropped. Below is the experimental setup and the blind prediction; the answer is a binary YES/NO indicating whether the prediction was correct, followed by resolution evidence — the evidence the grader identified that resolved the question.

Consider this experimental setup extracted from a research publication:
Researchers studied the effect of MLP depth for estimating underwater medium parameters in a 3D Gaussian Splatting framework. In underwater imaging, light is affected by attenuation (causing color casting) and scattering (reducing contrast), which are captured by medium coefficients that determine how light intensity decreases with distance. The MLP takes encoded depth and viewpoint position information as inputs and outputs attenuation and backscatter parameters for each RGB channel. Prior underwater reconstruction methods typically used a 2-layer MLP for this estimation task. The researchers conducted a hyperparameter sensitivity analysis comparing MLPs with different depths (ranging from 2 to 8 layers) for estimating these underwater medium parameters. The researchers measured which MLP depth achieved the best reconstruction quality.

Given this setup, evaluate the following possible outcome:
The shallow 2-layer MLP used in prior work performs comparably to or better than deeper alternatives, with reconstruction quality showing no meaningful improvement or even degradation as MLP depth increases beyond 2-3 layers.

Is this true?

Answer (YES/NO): NO